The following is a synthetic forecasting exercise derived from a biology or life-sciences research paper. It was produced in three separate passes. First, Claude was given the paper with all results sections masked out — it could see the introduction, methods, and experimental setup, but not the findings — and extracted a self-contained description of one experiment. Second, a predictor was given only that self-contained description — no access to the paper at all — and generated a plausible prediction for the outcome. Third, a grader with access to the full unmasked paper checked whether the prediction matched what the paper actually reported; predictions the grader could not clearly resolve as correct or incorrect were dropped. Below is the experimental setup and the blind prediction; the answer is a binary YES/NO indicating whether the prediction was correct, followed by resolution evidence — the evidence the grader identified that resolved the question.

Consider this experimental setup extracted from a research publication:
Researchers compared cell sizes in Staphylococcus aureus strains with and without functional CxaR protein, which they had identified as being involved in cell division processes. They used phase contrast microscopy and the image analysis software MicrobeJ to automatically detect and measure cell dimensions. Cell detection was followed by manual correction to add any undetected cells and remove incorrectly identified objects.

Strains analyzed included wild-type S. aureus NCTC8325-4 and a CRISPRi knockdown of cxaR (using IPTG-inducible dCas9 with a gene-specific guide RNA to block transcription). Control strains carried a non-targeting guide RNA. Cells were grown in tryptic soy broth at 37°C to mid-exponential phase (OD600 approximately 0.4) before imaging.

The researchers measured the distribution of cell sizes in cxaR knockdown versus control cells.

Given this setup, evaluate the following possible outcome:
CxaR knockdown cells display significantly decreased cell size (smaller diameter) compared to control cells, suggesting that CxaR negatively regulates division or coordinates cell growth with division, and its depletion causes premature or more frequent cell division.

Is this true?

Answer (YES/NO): NO